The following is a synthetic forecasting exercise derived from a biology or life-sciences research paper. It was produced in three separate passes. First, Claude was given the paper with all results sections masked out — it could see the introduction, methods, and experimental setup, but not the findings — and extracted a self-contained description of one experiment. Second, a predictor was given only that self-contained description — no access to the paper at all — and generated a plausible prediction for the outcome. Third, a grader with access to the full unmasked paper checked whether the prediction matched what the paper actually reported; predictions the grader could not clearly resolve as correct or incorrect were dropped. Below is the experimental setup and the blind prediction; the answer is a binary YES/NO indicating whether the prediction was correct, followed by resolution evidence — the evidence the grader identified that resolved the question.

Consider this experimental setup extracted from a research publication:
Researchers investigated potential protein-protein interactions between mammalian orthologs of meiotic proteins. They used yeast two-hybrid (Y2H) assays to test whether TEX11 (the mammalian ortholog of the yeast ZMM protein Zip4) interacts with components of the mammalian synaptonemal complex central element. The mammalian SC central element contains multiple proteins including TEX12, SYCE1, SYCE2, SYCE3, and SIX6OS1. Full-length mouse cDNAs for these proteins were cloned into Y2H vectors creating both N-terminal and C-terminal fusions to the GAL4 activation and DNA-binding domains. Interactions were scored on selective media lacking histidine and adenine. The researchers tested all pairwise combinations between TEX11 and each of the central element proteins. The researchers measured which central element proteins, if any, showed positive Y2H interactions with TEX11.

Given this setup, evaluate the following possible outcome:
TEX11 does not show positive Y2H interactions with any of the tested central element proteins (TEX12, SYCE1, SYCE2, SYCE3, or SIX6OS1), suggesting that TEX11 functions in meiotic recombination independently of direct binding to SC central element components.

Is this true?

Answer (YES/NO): NO